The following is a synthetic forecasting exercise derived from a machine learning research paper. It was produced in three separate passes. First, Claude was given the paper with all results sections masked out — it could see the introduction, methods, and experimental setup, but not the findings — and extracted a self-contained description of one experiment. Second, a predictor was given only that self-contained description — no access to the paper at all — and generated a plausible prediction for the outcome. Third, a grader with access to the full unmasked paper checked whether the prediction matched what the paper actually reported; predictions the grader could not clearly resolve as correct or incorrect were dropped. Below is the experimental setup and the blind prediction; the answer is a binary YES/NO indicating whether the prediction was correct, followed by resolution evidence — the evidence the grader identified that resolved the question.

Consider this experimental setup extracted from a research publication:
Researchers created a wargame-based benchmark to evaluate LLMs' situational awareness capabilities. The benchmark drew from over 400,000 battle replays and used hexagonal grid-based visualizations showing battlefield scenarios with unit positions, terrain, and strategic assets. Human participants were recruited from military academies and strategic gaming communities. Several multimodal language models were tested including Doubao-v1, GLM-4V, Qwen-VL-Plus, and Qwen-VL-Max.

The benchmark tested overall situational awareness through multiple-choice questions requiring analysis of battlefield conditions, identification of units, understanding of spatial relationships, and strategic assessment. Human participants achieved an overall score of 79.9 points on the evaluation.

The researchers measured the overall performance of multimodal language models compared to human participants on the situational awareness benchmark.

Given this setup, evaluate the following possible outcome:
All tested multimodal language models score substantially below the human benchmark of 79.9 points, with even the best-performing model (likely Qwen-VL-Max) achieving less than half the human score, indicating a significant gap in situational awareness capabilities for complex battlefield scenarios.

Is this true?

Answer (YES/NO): NO